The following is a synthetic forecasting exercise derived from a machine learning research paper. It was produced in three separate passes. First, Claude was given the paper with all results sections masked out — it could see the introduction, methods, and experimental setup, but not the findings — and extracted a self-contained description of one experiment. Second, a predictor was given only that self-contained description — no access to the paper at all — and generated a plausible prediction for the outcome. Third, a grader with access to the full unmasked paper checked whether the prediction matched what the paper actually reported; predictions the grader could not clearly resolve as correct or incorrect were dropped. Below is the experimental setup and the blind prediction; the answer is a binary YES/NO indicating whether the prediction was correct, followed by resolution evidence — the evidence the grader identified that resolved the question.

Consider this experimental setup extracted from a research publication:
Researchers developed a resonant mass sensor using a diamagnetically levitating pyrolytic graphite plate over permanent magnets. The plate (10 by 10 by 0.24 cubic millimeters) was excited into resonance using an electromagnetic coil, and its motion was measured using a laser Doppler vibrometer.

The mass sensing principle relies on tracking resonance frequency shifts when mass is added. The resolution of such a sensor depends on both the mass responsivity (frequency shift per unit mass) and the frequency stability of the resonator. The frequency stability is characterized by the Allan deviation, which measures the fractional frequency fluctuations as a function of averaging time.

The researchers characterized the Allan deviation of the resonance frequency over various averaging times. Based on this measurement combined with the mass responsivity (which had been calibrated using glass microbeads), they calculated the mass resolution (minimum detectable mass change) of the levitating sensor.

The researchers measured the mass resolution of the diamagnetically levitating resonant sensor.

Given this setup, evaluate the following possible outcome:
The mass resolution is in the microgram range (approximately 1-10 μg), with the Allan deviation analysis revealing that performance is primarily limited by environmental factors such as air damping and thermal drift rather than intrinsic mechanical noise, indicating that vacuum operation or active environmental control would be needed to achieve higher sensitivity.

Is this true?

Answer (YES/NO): NO